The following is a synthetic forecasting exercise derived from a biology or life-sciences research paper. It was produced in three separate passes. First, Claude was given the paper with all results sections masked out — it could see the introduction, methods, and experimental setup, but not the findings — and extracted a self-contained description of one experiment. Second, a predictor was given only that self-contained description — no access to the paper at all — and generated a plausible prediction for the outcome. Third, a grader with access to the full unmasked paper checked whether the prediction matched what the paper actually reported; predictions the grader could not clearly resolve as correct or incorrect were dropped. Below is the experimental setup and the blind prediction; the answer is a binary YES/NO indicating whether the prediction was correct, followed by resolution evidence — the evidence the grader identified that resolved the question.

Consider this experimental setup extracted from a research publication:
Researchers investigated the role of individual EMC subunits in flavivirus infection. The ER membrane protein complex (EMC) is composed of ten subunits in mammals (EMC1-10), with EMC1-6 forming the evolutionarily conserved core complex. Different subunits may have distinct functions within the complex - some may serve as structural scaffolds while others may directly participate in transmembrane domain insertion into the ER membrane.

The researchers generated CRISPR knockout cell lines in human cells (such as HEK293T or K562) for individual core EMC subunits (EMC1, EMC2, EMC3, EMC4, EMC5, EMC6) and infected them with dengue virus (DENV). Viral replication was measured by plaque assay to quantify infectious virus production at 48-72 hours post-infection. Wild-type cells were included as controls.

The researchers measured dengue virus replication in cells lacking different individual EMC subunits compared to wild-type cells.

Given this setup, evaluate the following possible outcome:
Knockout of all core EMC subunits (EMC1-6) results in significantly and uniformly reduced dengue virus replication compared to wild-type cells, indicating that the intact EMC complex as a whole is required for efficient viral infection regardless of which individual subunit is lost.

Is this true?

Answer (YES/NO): NO